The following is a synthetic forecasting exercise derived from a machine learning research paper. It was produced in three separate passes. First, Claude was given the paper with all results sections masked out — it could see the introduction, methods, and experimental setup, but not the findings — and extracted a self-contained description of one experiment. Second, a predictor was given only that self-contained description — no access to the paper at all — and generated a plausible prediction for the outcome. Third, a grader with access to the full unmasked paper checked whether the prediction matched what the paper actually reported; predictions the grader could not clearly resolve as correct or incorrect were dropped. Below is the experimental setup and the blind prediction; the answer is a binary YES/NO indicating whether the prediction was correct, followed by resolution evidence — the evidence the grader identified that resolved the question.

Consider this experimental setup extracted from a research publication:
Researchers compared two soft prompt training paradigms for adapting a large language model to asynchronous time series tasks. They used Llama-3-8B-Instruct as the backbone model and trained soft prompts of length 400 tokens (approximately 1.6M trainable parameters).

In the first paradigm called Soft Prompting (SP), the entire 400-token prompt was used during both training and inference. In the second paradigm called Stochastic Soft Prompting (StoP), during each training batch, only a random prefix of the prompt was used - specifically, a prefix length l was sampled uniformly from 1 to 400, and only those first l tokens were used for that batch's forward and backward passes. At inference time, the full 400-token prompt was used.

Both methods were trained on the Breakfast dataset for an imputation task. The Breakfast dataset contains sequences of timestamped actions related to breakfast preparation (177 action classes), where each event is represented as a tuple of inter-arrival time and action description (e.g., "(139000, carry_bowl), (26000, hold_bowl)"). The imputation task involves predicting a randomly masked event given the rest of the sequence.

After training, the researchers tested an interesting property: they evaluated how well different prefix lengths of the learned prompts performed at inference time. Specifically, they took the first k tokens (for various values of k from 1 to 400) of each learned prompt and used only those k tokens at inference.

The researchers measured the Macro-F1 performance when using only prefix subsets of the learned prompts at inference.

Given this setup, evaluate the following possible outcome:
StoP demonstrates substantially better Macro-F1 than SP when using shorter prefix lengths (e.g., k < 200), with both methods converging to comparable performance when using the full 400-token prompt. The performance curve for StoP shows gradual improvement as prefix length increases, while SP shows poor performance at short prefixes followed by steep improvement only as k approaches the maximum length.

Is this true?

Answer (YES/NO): NO